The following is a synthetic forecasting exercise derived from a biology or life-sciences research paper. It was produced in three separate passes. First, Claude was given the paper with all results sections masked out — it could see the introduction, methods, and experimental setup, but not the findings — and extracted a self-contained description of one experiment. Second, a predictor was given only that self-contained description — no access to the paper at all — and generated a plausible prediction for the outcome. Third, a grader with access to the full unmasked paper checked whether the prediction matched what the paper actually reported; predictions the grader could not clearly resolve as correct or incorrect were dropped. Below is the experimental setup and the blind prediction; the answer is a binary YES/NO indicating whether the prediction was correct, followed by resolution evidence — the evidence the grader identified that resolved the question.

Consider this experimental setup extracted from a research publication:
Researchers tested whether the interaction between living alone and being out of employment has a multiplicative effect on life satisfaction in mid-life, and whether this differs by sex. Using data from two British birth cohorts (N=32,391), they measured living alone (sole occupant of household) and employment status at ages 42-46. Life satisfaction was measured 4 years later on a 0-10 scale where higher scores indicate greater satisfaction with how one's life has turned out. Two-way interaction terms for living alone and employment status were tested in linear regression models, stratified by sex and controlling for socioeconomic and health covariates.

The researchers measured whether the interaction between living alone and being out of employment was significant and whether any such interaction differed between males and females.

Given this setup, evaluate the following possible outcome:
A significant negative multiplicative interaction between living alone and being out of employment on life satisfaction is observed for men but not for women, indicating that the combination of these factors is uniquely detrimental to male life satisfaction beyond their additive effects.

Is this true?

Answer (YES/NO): NO